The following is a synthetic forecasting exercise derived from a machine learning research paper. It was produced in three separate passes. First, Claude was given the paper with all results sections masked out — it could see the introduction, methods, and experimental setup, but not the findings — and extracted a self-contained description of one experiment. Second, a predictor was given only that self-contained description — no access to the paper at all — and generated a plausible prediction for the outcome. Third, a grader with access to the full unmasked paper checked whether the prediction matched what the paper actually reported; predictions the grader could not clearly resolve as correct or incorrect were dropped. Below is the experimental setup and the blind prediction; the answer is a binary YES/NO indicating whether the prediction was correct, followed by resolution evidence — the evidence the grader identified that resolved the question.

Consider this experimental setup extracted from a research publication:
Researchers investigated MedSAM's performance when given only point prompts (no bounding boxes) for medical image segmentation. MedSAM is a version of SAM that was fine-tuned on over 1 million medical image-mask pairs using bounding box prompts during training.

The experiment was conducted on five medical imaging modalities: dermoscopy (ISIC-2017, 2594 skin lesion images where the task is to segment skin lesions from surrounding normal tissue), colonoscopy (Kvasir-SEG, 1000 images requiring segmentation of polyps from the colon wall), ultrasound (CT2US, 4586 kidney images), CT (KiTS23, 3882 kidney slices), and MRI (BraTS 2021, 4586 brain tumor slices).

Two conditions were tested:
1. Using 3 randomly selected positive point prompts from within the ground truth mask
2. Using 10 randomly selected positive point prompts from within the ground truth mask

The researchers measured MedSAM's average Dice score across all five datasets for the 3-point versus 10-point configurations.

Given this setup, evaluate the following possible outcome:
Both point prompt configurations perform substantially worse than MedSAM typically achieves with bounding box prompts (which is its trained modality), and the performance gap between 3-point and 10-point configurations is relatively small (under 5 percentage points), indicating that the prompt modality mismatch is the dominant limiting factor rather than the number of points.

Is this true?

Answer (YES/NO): NO